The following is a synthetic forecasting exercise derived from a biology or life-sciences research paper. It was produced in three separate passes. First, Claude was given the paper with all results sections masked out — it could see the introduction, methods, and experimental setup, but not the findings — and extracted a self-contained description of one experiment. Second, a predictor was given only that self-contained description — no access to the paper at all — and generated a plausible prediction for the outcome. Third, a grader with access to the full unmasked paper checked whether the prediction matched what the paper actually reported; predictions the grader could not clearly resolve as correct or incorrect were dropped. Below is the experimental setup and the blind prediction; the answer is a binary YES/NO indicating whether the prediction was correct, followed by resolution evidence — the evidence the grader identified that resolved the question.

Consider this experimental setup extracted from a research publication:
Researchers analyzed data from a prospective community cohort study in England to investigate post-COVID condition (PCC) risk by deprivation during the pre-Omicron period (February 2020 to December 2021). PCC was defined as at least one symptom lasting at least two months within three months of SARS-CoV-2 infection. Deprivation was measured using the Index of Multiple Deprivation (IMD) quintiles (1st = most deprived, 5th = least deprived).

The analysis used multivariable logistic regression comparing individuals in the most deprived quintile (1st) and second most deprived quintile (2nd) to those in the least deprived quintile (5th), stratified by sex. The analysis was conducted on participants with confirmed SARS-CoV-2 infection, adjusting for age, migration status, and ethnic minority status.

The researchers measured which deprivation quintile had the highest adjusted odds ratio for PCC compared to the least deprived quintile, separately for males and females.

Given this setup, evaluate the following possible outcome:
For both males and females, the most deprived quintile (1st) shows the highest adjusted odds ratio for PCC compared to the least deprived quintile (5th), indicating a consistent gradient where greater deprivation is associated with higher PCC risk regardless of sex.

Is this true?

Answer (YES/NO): NO